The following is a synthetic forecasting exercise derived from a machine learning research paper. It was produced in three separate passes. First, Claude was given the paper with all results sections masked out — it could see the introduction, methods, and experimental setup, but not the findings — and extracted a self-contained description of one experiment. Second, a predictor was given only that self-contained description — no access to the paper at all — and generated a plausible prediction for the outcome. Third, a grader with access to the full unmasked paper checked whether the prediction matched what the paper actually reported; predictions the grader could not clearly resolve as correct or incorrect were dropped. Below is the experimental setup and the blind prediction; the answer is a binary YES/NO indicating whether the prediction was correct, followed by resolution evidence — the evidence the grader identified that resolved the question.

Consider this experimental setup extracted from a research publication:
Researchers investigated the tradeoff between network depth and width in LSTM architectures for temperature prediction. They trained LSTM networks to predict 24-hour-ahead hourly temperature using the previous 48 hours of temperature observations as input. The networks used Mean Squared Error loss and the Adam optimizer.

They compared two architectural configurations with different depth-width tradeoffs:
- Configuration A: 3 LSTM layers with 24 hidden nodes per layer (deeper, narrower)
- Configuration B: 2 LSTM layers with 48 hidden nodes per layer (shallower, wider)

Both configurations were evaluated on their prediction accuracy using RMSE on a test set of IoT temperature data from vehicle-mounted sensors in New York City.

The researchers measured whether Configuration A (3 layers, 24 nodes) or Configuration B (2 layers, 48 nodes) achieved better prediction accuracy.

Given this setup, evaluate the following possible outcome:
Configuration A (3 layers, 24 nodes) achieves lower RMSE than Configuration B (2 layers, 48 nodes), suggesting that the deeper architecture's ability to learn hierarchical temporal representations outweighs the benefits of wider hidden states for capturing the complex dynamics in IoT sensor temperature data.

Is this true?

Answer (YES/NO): NO